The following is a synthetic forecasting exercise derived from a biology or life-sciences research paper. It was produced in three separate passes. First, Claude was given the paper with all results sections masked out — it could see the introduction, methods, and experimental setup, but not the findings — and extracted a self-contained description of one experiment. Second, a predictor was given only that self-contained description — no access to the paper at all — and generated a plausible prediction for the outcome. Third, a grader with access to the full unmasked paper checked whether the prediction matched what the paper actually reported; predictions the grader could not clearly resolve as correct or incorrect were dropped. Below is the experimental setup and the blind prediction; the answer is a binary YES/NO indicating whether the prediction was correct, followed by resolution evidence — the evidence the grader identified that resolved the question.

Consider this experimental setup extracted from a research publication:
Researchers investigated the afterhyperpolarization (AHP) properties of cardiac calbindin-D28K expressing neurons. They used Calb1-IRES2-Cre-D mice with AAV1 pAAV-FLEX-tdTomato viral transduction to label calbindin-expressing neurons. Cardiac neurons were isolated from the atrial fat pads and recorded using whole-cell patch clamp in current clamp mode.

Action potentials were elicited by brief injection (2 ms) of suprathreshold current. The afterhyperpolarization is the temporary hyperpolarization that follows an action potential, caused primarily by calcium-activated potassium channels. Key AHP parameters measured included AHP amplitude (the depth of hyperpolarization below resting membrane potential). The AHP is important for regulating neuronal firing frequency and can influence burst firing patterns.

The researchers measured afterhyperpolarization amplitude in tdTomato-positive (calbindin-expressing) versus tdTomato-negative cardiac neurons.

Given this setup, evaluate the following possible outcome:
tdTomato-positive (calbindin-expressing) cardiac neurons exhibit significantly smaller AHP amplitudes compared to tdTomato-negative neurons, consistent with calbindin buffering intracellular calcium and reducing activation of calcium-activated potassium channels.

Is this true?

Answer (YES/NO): NO